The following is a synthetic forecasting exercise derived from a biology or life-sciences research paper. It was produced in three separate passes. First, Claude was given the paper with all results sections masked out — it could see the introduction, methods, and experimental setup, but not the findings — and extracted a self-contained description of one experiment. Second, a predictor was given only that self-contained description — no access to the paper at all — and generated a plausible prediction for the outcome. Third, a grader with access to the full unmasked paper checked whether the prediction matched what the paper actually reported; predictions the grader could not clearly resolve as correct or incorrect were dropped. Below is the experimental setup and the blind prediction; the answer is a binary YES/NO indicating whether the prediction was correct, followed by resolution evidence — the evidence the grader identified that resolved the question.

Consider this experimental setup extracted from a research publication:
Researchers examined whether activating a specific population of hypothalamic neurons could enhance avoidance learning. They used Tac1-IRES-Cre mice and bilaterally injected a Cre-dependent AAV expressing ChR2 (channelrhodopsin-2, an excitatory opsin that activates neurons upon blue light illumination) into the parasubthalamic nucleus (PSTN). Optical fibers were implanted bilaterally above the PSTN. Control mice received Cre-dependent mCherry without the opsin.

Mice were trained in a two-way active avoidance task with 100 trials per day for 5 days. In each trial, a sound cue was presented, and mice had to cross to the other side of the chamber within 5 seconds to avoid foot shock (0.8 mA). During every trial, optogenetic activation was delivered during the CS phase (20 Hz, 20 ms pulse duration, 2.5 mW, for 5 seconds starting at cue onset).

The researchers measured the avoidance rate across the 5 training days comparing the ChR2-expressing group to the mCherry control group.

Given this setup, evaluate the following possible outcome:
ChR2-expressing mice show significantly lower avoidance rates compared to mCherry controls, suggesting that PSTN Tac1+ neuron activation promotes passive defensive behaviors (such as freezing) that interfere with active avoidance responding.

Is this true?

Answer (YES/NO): NO